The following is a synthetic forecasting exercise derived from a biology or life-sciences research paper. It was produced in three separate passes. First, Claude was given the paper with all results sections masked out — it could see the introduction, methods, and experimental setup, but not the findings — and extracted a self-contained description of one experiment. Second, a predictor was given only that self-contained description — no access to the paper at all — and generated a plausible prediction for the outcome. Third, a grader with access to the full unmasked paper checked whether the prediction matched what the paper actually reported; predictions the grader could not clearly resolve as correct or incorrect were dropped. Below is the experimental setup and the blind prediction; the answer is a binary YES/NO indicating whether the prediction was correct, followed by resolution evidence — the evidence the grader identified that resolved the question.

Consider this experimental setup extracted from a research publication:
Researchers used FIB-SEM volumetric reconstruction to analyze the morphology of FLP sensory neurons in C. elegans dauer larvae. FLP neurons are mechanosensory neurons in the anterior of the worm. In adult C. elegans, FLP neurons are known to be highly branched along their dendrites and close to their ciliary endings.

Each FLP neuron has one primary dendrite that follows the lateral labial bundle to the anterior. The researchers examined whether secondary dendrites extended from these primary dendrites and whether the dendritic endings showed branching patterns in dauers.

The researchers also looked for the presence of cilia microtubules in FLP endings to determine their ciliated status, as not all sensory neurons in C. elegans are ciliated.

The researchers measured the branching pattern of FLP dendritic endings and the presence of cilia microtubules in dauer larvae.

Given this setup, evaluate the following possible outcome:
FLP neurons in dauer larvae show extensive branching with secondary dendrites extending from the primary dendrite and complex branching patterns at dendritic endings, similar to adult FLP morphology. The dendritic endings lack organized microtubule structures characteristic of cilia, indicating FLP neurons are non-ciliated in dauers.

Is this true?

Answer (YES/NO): NO